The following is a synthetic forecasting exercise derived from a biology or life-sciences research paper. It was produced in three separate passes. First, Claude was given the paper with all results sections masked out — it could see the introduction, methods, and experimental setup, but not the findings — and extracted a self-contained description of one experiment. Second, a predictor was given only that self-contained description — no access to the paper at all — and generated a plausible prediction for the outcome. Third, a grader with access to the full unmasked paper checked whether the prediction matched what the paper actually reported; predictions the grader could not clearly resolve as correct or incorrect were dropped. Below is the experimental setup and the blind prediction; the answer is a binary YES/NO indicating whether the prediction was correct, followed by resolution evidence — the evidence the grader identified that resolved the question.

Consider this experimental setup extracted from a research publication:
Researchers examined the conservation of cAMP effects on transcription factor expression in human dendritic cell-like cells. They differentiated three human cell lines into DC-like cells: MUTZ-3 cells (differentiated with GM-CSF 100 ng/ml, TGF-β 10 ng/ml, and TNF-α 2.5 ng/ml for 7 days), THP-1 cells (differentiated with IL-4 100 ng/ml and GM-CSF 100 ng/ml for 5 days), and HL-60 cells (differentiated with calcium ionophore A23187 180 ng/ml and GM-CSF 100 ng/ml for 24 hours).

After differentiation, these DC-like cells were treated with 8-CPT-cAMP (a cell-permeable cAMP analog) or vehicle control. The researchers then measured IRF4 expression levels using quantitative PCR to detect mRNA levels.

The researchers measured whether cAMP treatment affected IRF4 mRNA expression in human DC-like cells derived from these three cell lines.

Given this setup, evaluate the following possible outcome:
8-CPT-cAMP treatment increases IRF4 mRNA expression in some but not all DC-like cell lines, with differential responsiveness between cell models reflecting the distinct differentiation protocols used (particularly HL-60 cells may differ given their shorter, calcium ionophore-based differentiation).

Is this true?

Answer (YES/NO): NO